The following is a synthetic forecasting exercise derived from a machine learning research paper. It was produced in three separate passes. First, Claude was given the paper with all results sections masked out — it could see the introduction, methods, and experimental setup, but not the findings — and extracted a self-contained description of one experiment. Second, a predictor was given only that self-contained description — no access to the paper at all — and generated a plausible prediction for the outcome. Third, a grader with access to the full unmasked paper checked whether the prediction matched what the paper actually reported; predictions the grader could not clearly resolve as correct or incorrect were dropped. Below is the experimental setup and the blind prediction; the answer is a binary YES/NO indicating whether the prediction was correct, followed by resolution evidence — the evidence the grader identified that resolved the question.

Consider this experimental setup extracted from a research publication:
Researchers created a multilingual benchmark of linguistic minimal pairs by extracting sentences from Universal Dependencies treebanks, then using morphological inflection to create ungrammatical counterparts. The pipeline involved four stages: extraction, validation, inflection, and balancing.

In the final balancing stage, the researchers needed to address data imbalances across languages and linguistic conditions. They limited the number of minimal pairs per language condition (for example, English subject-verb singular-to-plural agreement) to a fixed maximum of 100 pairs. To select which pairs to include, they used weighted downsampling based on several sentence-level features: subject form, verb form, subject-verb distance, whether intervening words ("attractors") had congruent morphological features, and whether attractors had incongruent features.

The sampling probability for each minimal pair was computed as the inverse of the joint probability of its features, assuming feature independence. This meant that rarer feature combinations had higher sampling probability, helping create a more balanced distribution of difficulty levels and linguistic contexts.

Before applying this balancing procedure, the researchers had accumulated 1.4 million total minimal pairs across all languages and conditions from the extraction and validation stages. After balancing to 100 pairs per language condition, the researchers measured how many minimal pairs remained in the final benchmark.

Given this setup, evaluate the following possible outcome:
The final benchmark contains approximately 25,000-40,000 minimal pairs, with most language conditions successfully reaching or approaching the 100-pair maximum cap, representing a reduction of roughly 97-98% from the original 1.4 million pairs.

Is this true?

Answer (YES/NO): NO